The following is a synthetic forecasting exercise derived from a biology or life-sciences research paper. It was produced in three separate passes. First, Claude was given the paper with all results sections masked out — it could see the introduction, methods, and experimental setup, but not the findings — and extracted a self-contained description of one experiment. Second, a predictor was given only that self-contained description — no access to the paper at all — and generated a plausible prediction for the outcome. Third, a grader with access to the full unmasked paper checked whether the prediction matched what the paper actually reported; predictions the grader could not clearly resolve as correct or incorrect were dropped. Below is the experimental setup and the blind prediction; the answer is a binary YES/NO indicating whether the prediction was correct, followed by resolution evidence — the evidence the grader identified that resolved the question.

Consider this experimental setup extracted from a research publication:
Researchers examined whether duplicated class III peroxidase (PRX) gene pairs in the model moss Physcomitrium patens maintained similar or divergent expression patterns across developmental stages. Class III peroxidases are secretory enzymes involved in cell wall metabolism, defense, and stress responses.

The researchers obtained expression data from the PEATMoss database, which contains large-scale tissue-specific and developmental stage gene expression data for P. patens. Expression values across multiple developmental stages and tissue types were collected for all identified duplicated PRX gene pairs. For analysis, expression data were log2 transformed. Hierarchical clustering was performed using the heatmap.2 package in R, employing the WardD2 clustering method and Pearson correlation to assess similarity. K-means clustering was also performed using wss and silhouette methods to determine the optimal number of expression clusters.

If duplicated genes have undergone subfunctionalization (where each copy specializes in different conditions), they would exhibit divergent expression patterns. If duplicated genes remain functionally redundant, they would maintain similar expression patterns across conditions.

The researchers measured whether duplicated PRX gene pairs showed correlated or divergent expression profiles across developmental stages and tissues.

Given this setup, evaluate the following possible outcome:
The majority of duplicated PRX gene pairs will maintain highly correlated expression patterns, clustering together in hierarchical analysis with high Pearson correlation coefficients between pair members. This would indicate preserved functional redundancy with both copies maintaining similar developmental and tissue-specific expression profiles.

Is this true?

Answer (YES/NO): YES